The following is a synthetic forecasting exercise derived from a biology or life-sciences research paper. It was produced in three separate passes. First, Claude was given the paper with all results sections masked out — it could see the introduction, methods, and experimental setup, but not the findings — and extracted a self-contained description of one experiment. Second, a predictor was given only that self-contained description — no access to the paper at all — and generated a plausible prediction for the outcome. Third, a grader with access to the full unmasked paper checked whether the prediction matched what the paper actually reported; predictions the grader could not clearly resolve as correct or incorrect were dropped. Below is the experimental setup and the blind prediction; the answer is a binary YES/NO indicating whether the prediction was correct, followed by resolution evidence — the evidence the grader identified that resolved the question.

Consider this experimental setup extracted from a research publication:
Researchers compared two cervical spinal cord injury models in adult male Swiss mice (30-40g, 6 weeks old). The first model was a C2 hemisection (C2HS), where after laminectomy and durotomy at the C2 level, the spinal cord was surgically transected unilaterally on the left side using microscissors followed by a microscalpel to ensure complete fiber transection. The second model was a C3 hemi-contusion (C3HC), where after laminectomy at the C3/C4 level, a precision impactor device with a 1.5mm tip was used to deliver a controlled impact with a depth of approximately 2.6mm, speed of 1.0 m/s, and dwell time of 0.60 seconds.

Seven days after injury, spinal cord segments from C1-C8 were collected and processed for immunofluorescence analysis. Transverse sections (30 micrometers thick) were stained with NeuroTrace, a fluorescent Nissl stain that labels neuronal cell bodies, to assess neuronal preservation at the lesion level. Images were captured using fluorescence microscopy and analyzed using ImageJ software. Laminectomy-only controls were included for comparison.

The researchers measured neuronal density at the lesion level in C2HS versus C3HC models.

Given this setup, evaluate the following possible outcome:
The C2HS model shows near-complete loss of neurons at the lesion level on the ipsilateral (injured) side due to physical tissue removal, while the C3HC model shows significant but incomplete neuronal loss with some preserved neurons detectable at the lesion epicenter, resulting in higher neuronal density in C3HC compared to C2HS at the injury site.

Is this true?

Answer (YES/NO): NO